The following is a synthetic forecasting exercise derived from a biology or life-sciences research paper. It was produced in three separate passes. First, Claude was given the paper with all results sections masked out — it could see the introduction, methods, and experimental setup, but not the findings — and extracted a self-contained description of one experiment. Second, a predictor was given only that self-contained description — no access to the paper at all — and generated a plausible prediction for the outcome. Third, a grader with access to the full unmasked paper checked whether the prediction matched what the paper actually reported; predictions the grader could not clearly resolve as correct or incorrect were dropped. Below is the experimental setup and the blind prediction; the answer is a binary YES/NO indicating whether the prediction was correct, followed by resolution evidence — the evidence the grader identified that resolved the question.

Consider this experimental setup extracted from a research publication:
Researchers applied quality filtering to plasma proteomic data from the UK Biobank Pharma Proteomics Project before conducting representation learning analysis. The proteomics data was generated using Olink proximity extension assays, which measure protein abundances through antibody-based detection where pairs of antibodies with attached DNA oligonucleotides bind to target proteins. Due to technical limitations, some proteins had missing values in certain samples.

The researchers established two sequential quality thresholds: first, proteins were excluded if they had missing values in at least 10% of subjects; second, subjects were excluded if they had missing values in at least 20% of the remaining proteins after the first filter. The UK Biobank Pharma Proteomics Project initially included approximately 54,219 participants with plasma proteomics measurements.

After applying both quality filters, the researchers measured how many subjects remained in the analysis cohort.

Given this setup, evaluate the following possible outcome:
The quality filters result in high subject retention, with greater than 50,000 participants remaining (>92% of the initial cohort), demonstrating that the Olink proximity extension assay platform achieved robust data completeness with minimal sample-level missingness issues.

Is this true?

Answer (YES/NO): YES